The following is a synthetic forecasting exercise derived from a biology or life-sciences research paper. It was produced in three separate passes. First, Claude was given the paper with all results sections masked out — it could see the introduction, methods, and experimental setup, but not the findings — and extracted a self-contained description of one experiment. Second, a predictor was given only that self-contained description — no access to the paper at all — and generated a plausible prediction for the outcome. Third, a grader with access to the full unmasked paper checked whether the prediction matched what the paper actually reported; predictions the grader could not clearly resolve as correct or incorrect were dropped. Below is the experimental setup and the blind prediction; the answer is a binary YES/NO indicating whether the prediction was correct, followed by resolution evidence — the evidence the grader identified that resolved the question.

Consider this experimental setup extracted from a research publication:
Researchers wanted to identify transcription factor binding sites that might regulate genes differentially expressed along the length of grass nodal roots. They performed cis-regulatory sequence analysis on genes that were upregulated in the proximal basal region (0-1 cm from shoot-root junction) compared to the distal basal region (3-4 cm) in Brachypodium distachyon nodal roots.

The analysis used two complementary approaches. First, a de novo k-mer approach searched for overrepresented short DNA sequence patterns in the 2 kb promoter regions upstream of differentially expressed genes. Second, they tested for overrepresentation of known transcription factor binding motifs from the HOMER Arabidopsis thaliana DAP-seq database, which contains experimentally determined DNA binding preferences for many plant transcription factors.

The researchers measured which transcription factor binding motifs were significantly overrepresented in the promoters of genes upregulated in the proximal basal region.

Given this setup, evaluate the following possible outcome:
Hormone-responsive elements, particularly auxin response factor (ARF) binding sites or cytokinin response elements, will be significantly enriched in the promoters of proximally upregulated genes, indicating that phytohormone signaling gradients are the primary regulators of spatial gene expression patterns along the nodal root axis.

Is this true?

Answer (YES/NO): NO